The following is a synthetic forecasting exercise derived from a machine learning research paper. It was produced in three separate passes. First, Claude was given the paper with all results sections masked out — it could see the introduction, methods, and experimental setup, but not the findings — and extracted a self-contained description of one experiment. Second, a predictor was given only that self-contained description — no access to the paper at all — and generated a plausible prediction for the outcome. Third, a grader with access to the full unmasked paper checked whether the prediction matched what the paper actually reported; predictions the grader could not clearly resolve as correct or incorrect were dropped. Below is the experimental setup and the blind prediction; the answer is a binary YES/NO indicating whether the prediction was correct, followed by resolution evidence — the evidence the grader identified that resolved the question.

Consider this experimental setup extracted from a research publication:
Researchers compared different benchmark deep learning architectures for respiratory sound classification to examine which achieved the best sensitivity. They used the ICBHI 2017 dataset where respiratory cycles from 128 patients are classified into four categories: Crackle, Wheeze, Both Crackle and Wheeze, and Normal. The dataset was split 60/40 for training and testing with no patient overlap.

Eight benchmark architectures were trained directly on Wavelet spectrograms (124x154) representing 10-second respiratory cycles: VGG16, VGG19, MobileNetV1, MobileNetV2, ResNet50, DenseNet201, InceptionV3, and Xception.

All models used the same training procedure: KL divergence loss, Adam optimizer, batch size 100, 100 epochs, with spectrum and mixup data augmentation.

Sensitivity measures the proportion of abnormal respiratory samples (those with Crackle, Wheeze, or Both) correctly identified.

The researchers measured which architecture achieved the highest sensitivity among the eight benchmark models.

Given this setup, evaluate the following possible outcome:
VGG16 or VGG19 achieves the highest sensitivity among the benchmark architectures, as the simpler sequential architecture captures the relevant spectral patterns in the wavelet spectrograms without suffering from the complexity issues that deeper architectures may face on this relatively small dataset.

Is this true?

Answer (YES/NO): NO